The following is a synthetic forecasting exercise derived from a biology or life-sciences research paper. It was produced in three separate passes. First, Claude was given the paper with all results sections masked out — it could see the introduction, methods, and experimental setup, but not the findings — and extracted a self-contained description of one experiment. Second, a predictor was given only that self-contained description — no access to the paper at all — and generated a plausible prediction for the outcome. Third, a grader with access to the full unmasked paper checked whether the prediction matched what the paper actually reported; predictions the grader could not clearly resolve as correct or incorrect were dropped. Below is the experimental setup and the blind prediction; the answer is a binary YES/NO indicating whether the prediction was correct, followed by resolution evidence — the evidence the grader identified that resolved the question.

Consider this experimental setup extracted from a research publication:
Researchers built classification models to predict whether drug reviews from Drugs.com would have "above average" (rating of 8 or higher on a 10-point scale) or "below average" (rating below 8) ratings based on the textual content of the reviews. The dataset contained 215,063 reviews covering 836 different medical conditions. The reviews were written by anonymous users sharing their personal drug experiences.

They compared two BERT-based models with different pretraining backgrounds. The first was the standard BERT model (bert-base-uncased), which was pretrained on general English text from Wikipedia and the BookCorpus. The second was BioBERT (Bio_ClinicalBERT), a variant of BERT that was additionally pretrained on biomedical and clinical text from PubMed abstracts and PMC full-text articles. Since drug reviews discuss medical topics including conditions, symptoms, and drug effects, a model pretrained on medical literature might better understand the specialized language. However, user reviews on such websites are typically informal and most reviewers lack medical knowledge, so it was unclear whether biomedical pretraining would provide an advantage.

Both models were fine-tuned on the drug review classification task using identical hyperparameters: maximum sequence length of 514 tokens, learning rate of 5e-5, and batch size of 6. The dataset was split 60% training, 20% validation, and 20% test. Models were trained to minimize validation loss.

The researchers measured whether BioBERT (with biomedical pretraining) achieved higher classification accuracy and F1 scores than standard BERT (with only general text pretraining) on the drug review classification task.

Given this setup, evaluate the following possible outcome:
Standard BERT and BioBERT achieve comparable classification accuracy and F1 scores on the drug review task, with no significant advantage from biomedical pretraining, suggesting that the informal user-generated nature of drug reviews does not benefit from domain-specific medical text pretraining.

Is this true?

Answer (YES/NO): NO